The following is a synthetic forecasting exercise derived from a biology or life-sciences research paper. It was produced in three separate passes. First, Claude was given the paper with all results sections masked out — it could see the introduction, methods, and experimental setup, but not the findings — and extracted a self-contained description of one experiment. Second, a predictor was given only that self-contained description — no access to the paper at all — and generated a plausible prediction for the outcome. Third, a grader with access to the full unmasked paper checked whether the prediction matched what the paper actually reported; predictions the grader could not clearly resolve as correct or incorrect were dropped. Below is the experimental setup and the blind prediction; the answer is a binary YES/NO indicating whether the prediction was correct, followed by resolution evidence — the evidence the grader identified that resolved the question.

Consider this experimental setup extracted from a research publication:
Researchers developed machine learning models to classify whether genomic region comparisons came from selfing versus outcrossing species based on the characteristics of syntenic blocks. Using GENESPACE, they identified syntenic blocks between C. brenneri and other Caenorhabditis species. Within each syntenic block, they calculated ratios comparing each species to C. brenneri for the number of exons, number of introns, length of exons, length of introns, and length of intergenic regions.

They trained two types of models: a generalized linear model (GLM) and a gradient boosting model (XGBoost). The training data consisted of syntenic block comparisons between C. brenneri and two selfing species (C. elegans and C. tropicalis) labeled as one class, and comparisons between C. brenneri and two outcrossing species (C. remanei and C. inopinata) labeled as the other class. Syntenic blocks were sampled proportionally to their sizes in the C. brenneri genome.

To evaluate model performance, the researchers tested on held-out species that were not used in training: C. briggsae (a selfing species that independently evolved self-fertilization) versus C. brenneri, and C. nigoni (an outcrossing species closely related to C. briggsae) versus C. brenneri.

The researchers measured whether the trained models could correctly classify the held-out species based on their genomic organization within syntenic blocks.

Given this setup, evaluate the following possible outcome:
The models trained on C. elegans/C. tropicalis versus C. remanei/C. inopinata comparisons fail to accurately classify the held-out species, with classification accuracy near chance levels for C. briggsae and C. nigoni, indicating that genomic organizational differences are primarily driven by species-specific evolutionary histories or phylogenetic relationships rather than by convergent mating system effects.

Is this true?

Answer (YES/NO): NO